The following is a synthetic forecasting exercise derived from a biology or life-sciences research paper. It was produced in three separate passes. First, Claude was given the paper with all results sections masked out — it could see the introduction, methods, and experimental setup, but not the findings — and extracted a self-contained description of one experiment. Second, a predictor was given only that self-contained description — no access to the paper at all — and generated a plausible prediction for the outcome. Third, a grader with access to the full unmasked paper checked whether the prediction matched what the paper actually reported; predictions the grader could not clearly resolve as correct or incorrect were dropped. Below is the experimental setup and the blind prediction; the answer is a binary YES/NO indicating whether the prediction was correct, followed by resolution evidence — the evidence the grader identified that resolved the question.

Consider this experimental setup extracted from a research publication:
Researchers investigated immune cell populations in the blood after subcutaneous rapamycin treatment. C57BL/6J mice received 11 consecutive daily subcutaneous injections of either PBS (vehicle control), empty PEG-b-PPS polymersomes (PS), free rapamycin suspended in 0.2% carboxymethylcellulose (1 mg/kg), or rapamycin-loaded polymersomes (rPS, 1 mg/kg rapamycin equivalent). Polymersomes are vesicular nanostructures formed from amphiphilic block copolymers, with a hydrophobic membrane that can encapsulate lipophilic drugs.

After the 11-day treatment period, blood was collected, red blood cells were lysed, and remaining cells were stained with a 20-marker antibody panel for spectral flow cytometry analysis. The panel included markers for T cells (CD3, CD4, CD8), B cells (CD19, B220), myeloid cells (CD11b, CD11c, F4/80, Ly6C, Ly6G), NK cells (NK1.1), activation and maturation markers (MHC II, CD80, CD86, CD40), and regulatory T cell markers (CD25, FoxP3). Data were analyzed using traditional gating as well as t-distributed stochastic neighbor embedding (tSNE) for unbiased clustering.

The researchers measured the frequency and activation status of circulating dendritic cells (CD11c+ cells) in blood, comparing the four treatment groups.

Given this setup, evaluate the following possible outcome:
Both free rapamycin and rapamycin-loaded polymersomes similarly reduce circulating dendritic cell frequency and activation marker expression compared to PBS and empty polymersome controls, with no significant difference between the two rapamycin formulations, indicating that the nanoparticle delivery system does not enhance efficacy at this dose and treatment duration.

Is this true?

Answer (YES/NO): NO